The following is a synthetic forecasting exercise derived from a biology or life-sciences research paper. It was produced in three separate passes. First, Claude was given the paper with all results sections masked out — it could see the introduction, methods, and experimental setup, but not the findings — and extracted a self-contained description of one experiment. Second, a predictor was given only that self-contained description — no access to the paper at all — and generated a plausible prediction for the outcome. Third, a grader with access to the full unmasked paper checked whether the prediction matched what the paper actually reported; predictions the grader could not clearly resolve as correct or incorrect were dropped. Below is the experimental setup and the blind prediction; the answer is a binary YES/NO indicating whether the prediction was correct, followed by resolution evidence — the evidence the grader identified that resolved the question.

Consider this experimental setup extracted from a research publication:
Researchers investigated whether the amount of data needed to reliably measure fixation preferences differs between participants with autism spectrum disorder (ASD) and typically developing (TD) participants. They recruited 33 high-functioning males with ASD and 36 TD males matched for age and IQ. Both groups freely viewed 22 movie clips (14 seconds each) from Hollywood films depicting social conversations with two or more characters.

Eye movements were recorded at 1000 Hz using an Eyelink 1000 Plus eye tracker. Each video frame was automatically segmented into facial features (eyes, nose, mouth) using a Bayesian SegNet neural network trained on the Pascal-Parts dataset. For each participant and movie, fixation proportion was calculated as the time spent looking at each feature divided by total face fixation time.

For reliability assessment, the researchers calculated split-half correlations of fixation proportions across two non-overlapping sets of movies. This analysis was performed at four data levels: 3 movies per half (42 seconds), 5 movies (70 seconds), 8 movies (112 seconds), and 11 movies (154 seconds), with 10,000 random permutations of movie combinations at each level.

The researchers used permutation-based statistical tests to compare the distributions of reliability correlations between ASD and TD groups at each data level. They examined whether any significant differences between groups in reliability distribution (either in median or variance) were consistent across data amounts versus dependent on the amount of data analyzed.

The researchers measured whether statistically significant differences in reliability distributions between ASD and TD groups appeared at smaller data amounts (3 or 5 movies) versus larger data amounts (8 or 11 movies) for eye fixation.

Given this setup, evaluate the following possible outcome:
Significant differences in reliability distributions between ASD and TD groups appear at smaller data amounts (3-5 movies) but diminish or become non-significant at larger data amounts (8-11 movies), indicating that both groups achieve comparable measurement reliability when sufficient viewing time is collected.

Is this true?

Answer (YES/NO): NO